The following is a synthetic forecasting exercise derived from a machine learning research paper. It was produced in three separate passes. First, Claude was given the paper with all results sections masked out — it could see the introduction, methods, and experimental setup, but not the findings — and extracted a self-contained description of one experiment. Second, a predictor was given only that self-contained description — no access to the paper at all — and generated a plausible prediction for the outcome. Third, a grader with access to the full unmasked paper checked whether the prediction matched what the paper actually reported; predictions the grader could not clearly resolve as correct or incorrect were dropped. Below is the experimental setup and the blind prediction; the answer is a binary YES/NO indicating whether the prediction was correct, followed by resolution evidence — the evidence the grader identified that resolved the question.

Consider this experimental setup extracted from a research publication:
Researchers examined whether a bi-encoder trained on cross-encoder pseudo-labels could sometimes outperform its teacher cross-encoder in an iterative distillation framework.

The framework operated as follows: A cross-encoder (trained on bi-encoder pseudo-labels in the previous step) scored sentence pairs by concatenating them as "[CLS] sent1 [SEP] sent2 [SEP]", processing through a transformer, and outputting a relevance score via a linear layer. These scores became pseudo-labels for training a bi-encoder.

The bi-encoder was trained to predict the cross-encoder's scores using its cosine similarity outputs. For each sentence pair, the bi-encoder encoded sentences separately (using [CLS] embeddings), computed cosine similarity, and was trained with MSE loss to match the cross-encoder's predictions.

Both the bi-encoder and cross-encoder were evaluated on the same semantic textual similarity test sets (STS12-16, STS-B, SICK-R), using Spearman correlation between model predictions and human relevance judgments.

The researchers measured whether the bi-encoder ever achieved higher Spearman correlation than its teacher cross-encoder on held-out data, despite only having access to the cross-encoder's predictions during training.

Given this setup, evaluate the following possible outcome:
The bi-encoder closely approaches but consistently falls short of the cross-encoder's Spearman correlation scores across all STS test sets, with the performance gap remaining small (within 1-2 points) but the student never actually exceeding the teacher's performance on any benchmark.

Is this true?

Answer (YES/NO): NO